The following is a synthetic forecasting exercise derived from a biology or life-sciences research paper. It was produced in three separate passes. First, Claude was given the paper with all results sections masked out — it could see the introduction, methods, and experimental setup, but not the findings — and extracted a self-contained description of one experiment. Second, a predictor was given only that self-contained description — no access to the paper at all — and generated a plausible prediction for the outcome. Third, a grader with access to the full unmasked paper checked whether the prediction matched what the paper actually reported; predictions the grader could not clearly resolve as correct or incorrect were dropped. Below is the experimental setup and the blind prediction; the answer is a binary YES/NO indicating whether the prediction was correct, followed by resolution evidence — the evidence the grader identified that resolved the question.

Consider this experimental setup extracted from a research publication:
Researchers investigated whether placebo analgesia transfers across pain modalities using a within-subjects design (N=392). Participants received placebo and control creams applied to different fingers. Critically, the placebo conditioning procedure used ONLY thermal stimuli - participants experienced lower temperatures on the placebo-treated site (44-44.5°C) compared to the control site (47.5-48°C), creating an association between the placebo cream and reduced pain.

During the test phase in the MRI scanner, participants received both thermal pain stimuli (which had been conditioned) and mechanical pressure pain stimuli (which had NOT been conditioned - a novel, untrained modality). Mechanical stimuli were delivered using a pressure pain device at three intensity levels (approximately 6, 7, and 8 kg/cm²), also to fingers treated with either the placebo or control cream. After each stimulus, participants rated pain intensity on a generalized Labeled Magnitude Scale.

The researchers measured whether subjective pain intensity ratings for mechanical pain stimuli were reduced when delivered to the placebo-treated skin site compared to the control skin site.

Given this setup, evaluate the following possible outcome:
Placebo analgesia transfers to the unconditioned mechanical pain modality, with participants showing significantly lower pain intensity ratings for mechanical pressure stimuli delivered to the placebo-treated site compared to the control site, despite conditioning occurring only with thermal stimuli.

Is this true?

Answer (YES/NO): YES